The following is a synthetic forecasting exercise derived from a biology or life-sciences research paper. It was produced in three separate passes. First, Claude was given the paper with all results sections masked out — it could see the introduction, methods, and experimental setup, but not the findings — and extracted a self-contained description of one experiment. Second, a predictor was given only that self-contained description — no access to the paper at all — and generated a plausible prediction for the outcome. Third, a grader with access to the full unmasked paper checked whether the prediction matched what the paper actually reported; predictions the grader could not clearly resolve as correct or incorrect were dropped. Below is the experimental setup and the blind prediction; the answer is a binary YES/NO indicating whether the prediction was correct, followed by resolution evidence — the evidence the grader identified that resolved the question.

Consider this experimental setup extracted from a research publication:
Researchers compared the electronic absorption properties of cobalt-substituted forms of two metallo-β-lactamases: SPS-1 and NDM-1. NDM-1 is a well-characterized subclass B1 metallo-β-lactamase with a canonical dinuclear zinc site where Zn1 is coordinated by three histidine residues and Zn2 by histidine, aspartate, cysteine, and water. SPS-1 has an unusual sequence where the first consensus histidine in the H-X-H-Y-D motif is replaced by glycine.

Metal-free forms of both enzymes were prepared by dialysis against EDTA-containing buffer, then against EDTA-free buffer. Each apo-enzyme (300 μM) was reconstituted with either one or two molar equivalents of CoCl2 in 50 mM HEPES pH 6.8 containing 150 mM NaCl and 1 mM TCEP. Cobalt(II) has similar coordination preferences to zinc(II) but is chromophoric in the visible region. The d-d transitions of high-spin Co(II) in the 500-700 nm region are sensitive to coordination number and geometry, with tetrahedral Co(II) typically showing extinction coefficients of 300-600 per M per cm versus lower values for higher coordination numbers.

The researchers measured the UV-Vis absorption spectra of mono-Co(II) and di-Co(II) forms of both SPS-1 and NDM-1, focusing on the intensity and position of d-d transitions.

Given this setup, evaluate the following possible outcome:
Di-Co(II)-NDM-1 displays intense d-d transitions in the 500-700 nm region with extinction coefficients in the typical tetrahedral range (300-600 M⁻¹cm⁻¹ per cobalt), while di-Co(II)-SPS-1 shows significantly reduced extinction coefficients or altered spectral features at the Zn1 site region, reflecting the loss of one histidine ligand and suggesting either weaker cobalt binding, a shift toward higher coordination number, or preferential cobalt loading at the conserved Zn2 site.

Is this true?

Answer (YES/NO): YES